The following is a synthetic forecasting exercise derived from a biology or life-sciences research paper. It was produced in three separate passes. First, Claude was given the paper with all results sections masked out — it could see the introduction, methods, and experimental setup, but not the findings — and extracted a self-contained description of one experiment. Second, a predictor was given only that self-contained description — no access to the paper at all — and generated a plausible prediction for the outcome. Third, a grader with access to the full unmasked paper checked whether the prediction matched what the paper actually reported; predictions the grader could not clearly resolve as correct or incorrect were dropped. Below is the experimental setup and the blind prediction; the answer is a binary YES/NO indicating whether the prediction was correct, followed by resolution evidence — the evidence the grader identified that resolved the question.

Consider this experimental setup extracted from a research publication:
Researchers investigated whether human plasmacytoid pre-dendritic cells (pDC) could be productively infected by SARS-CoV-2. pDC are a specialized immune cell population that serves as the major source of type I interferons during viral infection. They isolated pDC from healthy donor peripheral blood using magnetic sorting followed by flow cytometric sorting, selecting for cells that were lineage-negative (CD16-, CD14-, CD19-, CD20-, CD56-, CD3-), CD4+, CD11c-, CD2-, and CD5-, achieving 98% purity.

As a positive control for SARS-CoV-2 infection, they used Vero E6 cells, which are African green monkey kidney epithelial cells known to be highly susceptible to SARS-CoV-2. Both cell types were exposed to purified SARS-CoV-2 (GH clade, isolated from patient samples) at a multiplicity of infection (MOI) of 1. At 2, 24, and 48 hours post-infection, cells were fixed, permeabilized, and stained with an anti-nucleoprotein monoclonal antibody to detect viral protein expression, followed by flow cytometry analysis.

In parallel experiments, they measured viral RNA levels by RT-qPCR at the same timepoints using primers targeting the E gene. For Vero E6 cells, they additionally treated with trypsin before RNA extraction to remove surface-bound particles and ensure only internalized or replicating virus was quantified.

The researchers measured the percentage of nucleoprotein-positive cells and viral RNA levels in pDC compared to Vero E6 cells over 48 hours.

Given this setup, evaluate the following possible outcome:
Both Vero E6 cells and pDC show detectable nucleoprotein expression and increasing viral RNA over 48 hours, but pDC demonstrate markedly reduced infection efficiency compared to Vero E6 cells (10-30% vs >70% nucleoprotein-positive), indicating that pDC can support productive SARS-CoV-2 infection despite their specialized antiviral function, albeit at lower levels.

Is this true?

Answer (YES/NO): NO